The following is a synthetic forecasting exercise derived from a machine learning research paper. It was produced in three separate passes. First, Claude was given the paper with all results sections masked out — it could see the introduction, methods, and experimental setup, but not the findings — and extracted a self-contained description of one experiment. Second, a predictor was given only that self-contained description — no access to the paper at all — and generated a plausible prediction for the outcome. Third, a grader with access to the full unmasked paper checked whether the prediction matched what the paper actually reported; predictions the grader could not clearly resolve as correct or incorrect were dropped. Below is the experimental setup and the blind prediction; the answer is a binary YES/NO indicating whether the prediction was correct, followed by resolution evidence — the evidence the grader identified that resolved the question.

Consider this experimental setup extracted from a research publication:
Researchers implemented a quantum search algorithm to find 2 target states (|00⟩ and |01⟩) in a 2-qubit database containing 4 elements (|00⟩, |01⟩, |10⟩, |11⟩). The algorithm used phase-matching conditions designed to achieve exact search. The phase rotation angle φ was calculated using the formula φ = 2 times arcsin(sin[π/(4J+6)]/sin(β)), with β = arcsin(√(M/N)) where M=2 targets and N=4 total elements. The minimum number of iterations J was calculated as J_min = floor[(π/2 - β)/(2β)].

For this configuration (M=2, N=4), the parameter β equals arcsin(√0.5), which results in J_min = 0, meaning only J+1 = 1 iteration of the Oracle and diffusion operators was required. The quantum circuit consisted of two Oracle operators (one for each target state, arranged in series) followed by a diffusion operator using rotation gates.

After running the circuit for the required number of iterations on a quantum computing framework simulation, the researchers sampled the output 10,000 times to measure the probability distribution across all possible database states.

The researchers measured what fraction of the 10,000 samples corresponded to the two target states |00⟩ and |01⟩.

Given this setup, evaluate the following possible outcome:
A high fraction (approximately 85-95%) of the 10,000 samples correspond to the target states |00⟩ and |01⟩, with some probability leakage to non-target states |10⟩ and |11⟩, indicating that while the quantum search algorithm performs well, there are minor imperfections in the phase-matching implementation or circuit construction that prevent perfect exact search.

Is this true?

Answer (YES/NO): NO